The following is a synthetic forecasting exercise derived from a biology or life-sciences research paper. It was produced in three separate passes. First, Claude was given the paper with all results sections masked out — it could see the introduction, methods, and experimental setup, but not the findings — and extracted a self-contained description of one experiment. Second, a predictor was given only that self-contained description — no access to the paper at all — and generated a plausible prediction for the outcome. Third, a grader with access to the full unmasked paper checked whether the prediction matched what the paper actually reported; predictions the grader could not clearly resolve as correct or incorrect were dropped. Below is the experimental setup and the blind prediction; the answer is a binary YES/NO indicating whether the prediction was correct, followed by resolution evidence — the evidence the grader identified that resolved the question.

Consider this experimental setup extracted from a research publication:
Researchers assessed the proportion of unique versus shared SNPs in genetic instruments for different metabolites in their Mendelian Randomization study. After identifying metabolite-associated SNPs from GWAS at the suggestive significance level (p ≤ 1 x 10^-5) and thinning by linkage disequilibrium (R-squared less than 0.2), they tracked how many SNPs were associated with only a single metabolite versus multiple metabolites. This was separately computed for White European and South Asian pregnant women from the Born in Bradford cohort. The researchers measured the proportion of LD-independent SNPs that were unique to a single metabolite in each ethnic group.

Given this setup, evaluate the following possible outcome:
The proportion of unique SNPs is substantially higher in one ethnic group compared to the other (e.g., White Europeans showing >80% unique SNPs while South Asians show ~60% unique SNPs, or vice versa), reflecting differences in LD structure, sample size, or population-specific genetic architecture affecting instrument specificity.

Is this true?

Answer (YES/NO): NO